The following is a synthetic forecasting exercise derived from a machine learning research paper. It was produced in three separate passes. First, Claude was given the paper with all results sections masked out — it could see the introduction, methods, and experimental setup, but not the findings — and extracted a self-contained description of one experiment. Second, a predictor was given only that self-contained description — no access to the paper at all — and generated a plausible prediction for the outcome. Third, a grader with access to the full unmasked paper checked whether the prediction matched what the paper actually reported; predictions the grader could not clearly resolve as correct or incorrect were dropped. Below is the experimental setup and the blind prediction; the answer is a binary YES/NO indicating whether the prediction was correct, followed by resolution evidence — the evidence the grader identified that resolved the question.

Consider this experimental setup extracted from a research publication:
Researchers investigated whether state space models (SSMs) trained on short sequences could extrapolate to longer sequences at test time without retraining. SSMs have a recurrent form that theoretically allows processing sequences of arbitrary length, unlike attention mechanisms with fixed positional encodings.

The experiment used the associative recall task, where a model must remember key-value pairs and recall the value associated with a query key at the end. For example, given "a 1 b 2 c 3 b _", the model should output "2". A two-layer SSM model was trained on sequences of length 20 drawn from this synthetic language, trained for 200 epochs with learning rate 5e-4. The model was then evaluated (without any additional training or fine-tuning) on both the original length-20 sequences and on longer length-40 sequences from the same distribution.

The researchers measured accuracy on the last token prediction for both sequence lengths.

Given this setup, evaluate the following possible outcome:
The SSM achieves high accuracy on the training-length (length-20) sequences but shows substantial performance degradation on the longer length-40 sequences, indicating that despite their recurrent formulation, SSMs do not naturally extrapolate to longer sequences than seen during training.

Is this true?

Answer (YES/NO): NO